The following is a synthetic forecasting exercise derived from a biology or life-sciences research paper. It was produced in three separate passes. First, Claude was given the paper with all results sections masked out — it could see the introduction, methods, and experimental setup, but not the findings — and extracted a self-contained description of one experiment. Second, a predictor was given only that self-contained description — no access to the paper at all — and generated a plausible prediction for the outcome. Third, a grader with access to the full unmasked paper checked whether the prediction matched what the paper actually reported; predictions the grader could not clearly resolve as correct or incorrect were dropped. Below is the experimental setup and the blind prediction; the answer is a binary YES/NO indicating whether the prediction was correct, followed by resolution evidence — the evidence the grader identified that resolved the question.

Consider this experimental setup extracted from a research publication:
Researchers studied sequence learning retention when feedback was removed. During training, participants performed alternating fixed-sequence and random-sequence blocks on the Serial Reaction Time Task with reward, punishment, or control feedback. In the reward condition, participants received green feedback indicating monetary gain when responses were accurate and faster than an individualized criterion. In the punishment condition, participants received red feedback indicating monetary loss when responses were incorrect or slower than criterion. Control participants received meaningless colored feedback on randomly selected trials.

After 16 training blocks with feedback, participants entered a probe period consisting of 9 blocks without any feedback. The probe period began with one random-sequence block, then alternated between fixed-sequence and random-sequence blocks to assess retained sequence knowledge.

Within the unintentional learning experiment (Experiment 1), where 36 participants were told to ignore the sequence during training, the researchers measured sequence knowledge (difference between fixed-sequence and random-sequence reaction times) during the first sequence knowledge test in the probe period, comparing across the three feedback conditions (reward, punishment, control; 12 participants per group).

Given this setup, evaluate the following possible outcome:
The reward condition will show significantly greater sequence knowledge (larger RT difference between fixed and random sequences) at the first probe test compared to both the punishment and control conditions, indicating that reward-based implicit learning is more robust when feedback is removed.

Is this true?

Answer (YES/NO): NO